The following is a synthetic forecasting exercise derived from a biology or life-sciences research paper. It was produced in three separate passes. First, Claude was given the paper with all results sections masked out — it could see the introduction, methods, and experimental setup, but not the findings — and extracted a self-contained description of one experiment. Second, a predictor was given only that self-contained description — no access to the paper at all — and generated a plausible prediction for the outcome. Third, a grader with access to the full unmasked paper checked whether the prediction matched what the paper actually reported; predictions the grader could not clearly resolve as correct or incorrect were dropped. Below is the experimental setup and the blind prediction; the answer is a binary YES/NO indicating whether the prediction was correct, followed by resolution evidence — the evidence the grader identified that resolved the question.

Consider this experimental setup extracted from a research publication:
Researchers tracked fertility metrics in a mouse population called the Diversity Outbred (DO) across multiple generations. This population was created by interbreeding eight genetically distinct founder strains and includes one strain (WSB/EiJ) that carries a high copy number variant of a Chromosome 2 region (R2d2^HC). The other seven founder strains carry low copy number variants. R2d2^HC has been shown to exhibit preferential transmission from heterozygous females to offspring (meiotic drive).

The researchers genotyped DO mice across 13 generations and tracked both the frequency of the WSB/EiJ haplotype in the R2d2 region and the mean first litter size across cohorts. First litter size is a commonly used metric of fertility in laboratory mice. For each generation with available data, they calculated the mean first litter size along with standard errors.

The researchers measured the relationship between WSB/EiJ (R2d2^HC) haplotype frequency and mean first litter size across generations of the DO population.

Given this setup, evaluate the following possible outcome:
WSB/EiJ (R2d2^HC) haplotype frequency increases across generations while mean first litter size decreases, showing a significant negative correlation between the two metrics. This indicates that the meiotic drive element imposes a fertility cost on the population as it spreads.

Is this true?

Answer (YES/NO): NO